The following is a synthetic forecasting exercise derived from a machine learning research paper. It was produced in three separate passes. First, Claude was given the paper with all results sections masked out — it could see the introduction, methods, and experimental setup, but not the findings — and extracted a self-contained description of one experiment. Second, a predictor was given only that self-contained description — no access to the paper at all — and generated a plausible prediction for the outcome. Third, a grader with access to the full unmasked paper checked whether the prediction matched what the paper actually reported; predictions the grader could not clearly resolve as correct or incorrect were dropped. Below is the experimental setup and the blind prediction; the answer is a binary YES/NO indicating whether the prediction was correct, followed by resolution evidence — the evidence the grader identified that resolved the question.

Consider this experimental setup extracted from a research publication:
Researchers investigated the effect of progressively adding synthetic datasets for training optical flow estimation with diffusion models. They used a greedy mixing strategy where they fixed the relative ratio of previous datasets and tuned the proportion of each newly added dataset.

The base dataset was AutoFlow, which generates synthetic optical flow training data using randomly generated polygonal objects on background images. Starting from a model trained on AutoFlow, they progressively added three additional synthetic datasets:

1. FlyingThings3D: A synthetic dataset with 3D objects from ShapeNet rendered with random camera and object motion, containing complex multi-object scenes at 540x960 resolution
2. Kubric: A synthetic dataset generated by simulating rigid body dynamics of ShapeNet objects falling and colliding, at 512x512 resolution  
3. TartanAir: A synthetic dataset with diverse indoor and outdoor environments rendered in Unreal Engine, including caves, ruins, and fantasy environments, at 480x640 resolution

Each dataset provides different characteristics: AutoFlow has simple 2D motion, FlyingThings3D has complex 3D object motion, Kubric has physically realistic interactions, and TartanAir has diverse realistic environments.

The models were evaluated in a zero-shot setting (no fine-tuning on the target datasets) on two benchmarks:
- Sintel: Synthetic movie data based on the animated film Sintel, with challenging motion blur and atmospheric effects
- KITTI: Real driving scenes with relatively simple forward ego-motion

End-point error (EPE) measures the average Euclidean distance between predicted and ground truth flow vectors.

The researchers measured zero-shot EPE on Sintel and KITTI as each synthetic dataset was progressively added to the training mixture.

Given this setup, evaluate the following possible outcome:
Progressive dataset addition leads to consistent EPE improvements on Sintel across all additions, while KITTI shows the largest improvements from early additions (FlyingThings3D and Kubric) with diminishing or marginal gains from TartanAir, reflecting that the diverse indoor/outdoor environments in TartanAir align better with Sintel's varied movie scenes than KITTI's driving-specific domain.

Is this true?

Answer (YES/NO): NO